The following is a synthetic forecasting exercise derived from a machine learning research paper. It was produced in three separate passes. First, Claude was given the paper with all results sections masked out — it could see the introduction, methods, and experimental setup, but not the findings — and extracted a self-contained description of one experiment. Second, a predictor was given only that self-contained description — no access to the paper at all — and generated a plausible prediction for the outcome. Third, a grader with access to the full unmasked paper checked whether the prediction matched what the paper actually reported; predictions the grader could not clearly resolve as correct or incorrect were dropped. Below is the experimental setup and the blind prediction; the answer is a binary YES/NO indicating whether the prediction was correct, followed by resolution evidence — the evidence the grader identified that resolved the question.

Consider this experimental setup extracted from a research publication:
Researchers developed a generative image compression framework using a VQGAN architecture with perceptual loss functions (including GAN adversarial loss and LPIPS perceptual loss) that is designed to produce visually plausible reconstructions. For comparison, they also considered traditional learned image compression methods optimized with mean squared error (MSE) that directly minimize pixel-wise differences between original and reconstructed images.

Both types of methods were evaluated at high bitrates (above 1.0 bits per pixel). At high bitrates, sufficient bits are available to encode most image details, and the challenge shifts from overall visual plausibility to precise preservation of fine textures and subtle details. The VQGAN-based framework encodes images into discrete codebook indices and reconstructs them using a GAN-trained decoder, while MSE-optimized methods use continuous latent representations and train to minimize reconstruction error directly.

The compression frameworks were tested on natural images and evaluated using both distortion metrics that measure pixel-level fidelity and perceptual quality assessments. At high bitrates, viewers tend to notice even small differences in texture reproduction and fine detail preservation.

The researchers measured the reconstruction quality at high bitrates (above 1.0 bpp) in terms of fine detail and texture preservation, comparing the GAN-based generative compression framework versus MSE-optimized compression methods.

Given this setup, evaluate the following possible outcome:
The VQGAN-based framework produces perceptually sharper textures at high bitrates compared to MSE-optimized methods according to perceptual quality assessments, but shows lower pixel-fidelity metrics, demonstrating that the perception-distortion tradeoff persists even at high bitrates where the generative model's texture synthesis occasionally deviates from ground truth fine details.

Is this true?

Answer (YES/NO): NO